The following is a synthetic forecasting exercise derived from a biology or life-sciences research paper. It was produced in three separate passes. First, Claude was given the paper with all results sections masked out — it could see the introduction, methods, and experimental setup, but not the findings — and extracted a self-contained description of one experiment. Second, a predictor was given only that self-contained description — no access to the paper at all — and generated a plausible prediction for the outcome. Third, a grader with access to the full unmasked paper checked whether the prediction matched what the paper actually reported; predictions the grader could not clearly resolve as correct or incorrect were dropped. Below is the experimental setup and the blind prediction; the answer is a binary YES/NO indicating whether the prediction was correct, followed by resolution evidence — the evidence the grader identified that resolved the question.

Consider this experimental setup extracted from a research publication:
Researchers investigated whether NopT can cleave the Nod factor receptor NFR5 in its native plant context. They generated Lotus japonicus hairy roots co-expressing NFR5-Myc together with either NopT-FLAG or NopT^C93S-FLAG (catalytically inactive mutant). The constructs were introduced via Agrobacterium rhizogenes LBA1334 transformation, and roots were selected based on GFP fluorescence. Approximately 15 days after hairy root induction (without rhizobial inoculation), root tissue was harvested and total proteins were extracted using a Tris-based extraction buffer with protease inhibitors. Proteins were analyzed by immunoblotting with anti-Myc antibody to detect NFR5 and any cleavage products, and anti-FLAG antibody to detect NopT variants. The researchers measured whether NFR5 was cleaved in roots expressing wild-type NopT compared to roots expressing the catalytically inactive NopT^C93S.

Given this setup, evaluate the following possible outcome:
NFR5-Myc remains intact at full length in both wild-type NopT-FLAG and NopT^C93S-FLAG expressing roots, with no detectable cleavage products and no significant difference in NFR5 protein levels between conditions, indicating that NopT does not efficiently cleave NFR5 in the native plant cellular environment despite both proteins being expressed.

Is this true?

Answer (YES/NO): NO